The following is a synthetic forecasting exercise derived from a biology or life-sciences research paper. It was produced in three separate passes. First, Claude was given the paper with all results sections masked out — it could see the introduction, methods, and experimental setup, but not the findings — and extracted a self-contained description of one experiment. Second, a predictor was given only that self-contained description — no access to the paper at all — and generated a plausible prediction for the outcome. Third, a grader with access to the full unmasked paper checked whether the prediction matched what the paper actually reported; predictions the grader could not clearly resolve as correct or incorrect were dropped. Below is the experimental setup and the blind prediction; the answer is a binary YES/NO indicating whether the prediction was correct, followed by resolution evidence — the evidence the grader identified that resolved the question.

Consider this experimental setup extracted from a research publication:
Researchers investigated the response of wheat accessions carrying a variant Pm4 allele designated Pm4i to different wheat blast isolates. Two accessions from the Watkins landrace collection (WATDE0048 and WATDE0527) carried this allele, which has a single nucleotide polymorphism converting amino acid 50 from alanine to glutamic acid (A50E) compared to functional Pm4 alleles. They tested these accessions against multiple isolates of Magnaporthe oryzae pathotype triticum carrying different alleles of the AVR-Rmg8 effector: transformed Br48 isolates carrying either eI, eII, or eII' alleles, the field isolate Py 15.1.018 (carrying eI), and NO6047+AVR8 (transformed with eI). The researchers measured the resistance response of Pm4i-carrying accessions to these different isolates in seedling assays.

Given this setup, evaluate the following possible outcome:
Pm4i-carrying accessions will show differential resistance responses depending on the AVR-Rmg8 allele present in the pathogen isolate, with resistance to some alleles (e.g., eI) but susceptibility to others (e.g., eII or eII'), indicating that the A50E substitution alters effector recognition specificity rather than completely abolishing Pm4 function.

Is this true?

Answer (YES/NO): NO